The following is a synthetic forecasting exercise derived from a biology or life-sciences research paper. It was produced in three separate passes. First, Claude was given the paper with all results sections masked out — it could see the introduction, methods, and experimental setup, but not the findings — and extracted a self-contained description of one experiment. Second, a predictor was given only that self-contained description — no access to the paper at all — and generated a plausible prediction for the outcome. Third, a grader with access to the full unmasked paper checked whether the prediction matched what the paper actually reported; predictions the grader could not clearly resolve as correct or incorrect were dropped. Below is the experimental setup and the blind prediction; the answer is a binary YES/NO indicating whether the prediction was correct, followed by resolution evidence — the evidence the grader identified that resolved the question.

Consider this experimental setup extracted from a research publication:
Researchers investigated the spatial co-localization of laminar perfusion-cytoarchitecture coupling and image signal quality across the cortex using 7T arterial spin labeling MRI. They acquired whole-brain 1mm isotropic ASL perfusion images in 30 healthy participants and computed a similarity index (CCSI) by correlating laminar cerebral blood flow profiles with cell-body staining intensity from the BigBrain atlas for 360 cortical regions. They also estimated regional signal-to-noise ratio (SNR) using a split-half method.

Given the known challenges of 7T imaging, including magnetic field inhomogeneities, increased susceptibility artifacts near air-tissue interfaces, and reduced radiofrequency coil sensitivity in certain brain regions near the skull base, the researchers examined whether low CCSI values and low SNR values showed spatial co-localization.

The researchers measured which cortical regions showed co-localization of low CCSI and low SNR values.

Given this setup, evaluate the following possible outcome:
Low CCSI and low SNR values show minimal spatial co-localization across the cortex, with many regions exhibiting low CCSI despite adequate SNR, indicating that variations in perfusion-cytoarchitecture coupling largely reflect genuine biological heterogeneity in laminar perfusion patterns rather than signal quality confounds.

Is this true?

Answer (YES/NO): NO